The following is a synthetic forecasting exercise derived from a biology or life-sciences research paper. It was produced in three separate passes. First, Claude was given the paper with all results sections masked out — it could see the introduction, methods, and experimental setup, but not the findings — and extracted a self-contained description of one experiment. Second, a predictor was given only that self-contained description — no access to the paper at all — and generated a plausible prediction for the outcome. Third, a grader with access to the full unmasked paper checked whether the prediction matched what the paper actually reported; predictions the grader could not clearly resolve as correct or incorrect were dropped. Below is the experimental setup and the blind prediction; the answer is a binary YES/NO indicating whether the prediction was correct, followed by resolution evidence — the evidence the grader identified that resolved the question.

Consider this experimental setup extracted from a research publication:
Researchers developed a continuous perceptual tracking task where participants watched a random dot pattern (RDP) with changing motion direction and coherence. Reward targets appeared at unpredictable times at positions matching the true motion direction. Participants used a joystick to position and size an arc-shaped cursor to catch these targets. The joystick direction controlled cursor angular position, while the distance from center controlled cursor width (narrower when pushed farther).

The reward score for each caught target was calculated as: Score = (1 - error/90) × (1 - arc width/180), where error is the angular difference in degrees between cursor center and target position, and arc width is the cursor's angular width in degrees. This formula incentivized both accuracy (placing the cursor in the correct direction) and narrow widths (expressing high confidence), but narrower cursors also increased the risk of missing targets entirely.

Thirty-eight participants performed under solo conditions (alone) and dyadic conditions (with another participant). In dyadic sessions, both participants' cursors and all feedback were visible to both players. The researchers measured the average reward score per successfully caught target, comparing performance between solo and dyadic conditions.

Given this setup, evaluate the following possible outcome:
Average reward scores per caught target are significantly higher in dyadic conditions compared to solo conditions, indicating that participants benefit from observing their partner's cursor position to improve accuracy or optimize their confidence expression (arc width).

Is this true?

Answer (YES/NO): NO